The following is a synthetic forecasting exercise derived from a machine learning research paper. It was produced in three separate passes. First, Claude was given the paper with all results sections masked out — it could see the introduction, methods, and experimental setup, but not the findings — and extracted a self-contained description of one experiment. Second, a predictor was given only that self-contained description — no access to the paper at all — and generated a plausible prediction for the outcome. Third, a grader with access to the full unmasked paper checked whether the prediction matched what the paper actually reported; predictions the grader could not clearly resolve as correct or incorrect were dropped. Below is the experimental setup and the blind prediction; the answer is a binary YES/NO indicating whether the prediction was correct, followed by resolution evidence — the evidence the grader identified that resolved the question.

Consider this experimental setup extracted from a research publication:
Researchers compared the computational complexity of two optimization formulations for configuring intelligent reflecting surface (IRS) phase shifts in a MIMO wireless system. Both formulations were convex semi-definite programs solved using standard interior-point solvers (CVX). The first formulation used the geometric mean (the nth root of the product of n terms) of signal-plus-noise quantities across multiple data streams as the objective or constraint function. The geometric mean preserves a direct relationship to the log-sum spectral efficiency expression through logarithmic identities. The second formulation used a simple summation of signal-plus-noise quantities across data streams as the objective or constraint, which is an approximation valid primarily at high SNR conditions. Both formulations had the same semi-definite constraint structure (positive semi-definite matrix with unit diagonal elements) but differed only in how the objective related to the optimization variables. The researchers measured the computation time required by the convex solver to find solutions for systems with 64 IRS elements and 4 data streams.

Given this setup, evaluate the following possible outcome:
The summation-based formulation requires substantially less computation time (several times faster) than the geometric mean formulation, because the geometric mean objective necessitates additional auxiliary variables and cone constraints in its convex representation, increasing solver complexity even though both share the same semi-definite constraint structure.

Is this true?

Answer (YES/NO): YES